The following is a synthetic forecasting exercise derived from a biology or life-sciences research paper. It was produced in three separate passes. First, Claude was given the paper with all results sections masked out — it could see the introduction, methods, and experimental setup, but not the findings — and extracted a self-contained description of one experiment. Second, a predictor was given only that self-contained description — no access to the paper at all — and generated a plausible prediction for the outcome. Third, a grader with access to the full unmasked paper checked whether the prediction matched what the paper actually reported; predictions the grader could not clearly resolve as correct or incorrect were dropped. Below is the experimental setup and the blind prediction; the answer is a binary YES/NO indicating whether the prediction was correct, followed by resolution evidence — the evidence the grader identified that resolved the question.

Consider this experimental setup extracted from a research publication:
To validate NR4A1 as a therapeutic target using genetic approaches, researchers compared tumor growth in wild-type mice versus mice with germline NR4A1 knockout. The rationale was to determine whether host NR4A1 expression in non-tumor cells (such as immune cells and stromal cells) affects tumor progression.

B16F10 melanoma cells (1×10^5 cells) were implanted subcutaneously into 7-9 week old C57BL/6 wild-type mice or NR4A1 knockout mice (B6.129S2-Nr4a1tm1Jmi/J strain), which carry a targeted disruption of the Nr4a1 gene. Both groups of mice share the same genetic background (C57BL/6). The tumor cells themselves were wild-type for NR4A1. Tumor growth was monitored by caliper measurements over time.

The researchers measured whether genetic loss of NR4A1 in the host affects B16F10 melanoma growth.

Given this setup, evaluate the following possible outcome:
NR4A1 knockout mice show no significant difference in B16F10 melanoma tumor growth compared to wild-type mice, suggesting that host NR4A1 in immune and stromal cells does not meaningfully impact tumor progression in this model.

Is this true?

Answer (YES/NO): NO